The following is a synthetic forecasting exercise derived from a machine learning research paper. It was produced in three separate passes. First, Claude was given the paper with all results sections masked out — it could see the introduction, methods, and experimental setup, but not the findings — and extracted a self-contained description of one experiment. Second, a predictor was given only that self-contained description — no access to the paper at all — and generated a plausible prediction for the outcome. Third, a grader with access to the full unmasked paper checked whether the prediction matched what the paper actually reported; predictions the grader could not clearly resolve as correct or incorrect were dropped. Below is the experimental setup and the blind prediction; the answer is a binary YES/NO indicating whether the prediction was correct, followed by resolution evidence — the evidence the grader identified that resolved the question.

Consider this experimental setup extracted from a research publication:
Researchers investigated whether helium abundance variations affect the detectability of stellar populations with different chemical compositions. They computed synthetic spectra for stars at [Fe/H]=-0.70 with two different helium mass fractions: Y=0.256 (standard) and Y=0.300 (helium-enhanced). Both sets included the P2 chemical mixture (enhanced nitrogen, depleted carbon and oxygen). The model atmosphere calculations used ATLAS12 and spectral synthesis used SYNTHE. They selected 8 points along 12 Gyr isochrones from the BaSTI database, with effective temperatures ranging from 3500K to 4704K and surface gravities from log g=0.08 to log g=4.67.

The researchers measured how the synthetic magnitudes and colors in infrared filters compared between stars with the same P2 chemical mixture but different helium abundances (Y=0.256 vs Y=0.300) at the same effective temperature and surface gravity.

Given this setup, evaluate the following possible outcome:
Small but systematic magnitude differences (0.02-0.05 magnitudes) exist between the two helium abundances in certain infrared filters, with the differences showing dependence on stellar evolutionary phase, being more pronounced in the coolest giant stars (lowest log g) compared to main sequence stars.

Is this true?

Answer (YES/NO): NO